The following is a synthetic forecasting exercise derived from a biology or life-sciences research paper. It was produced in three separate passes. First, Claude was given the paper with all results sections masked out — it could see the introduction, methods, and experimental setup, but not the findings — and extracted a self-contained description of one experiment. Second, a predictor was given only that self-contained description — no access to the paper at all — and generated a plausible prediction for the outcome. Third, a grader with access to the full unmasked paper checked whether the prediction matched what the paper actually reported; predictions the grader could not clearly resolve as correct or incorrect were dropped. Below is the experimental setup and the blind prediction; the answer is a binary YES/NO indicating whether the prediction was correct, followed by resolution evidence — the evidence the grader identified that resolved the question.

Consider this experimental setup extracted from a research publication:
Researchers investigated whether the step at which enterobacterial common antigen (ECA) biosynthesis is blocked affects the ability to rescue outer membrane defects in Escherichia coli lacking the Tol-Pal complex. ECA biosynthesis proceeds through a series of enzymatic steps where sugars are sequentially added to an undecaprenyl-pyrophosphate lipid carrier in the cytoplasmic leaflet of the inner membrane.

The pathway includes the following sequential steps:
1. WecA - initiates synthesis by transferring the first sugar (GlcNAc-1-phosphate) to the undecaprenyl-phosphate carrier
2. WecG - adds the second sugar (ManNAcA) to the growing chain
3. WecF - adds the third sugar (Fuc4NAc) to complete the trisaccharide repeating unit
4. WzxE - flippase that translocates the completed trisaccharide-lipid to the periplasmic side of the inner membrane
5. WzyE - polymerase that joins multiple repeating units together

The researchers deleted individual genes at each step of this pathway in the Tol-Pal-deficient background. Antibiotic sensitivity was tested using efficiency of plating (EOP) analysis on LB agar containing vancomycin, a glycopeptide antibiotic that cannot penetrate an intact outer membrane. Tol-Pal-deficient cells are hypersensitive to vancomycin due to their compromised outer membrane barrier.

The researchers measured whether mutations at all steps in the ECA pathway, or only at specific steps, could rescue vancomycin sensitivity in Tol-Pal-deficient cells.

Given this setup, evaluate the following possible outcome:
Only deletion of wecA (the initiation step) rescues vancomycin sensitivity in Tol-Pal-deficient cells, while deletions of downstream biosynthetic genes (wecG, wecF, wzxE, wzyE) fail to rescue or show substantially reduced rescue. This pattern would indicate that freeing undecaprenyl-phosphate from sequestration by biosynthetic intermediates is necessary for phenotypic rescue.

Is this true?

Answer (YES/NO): NO